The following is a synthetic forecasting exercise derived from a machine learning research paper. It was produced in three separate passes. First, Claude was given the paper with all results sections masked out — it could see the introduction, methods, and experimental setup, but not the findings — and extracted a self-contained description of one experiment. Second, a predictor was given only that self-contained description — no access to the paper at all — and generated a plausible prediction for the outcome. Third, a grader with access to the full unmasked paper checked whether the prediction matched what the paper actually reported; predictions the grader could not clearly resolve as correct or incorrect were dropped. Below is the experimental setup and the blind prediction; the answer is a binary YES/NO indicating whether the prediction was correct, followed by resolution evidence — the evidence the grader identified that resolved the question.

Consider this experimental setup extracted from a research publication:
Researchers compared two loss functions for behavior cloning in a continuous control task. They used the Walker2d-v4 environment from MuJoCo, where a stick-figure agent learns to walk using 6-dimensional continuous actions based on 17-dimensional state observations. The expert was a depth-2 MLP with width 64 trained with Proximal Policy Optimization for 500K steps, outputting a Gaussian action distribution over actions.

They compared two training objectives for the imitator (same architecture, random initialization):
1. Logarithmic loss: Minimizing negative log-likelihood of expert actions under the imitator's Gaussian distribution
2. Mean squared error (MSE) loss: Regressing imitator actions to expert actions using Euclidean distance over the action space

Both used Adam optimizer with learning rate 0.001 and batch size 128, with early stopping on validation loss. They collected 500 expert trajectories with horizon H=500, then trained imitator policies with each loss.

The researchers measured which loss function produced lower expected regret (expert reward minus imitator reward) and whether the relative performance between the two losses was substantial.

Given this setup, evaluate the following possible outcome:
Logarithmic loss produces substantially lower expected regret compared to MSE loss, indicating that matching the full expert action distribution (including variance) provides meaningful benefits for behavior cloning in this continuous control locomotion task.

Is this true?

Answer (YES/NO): NO